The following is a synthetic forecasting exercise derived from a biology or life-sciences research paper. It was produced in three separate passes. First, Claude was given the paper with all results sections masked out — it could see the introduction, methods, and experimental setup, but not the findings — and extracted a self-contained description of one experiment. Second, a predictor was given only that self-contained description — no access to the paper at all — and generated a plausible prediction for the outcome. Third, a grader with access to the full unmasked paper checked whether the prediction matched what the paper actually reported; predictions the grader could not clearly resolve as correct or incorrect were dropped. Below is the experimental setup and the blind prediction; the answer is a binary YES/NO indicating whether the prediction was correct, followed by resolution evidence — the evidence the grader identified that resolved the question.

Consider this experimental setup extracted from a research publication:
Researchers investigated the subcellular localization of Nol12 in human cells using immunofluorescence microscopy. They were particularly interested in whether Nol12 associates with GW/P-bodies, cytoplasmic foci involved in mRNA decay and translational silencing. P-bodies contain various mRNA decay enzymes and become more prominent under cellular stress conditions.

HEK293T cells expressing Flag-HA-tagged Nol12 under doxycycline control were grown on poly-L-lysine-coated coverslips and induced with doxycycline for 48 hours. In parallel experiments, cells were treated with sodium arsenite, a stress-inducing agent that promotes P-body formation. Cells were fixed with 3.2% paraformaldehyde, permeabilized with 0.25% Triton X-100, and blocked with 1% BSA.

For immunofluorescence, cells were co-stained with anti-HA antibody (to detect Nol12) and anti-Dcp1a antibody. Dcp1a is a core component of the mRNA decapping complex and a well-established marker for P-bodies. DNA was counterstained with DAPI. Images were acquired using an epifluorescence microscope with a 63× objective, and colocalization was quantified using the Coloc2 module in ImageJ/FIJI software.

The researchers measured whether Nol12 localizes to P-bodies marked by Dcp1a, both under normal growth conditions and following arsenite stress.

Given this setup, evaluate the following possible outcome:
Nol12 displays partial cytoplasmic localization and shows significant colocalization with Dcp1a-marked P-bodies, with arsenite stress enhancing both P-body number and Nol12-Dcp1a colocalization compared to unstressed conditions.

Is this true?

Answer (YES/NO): YES